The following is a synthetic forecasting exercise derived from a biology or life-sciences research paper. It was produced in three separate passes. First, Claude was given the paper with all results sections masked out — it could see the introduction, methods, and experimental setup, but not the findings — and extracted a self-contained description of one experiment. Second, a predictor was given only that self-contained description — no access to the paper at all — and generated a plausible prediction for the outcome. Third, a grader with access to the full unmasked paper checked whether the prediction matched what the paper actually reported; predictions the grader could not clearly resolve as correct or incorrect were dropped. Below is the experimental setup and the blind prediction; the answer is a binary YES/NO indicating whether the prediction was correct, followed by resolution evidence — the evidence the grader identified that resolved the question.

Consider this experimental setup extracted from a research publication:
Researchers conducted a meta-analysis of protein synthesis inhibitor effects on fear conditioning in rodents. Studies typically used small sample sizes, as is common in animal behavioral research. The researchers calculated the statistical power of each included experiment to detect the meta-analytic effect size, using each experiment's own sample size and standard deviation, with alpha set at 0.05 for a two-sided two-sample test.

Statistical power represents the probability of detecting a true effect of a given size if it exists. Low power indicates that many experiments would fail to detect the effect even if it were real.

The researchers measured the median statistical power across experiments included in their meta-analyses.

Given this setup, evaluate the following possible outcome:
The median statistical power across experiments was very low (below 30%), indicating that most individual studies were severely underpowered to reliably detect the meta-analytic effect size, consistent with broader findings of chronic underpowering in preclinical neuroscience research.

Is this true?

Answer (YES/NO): NO